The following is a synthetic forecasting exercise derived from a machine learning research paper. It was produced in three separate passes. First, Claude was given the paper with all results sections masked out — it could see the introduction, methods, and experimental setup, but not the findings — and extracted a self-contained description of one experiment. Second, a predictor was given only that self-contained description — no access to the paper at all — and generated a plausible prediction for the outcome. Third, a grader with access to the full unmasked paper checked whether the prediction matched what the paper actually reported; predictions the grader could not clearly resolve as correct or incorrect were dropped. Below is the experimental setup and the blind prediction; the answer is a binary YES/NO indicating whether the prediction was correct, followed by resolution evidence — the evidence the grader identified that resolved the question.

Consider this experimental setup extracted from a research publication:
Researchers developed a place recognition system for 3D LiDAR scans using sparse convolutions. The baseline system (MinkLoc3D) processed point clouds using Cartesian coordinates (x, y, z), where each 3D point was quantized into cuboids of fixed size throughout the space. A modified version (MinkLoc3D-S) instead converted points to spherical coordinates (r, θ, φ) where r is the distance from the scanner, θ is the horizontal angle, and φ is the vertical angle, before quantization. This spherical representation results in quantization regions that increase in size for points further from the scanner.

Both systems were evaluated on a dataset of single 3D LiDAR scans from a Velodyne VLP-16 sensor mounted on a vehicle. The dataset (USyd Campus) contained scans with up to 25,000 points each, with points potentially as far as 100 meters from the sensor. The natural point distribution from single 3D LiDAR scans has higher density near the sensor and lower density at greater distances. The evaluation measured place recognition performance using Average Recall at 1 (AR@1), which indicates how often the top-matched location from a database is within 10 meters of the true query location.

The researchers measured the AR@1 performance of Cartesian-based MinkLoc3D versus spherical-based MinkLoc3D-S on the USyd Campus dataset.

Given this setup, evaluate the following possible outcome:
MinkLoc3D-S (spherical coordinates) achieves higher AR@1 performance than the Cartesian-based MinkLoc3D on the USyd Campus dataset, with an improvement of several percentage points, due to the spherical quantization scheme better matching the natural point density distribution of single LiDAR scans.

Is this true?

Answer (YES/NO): NO